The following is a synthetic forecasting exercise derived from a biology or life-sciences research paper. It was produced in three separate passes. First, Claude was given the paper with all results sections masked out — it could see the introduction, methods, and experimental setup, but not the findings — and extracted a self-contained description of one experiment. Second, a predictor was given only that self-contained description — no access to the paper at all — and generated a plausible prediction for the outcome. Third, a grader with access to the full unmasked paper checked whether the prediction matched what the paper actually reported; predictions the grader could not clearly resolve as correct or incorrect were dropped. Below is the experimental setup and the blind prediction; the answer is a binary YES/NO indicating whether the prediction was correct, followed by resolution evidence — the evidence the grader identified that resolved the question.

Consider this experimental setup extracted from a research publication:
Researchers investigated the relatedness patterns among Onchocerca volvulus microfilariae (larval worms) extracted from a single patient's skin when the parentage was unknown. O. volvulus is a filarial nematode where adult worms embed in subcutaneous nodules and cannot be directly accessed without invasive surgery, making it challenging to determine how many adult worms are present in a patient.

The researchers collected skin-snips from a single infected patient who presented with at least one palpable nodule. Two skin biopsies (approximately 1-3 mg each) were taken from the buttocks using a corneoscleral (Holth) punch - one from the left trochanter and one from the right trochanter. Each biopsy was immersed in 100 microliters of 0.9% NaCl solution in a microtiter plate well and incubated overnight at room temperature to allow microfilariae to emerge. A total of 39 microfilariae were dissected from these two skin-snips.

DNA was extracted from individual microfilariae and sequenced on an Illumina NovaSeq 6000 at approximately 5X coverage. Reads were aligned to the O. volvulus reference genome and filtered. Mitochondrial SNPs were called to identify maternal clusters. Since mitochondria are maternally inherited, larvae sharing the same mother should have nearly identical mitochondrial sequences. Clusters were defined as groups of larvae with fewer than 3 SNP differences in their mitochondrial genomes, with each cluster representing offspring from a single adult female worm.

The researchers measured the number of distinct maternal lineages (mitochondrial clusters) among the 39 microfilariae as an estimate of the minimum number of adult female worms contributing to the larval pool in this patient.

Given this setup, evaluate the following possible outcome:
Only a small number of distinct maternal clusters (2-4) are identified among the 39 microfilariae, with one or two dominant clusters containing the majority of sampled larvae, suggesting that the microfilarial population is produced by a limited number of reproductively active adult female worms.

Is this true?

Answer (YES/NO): NO